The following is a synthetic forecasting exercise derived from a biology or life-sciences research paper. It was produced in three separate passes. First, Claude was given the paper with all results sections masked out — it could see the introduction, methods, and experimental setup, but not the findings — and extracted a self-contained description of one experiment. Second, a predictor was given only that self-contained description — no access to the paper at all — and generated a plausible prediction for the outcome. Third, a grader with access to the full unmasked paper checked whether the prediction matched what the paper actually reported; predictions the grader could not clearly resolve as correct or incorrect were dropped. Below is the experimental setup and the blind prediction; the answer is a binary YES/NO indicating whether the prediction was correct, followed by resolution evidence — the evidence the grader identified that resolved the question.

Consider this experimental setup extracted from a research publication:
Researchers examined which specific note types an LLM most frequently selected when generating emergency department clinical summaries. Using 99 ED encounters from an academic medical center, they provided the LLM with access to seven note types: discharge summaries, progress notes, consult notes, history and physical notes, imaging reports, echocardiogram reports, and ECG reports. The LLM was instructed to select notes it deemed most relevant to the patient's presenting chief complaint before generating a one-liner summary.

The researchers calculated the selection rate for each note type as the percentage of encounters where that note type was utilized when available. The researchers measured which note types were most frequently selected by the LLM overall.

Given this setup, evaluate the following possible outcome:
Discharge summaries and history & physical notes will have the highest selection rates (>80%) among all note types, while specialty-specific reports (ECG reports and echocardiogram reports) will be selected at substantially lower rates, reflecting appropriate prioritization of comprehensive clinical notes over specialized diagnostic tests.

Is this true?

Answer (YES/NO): NO